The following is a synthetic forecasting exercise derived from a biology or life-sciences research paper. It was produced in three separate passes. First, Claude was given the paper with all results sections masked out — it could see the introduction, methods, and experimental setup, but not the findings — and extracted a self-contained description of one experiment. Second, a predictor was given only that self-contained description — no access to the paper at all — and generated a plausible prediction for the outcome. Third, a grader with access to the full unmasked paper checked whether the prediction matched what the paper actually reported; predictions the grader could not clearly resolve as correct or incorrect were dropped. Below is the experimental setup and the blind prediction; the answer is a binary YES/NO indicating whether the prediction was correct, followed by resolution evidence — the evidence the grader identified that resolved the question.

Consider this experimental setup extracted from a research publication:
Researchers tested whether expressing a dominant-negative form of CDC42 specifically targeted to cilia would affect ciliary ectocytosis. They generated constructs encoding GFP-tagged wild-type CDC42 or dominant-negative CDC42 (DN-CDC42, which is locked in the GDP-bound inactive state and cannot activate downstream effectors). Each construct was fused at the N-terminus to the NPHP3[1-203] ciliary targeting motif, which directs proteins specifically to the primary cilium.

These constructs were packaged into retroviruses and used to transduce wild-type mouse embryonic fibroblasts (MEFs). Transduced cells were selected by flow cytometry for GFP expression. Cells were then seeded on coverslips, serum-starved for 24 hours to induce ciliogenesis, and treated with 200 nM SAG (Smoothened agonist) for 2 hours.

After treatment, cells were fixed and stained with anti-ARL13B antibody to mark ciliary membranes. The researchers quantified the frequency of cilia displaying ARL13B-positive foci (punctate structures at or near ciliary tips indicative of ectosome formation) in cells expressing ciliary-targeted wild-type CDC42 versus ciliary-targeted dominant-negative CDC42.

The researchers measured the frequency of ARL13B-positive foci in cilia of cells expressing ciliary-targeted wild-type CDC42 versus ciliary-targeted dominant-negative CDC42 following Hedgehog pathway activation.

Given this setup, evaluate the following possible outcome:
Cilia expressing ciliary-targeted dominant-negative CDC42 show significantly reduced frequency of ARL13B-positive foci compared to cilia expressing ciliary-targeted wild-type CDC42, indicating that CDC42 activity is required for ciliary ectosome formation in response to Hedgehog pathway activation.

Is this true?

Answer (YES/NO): NO